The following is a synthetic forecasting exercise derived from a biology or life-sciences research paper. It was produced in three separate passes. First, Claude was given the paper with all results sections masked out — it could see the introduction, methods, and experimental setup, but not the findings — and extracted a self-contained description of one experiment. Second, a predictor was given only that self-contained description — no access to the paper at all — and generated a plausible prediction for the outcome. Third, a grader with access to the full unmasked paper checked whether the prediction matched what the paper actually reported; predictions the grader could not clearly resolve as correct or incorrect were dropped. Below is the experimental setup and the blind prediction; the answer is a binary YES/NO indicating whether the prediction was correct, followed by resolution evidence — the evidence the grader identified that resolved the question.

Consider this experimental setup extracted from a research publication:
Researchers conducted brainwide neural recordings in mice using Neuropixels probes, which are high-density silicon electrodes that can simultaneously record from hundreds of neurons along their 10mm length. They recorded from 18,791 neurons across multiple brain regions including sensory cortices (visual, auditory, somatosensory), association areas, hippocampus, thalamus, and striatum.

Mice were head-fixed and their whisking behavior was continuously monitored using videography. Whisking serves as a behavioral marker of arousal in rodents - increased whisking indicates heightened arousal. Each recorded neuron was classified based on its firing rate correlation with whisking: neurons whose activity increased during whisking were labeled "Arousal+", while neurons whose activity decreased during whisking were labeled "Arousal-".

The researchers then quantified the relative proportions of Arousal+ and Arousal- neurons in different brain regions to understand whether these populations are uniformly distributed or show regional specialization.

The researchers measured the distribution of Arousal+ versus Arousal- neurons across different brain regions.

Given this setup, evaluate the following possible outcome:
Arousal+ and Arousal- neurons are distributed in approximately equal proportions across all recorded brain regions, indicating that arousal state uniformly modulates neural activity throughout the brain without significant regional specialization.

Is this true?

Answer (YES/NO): NO